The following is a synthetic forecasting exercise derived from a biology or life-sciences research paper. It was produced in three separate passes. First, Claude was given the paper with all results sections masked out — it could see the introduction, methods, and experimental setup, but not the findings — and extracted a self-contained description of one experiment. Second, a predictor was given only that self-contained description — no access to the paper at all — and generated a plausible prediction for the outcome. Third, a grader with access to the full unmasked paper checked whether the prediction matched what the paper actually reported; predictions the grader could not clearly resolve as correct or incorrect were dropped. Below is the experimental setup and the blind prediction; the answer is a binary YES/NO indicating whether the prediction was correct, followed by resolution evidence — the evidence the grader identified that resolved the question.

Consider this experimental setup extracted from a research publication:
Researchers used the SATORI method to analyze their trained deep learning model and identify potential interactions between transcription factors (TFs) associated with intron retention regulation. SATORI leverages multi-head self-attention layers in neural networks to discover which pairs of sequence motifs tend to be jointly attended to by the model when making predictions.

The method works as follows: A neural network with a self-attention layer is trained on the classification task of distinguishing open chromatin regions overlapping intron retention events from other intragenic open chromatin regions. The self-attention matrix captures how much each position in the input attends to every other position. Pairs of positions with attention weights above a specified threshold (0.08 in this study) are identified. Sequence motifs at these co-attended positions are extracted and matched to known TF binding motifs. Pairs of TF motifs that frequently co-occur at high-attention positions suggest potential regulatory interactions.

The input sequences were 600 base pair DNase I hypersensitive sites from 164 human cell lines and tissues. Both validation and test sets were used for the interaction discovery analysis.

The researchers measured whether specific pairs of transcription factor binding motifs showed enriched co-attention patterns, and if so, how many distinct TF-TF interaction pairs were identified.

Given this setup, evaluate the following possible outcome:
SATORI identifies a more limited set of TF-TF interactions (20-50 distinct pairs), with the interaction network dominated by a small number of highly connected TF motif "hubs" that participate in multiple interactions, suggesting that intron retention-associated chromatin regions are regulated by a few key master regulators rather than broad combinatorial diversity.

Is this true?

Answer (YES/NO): NO